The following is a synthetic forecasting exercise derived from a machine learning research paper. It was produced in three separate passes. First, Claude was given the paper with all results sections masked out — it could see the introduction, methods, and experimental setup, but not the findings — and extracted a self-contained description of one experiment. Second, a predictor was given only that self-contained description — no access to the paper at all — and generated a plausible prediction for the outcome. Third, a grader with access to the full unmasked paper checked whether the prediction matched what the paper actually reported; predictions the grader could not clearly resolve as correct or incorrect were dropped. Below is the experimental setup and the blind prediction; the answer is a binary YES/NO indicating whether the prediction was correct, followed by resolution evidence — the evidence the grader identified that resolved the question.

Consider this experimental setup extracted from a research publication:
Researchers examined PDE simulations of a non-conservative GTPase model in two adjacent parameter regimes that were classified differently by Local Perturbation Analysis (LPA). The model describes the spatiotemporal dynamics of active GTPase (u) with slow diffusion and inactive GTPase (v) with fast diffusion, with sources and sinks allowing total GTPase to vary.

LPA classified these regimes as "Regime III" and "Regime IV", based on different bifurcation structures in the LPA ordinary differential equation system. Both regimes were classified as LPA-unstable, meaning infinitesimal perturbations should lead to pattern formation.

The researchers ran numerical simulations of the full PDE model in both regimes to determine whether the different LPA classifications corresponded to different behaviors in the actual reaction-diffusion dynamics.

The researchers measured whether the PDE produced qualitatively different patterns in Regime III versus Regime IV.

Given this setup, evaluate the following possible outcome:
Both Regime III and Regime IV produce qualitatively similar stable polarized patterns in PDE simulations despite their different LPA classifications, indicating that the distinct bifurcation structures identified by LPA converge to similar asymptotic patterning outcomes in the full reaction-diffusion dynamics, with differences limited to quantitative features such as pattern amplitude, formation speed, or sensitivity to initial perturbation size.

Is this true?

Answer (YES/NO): NO